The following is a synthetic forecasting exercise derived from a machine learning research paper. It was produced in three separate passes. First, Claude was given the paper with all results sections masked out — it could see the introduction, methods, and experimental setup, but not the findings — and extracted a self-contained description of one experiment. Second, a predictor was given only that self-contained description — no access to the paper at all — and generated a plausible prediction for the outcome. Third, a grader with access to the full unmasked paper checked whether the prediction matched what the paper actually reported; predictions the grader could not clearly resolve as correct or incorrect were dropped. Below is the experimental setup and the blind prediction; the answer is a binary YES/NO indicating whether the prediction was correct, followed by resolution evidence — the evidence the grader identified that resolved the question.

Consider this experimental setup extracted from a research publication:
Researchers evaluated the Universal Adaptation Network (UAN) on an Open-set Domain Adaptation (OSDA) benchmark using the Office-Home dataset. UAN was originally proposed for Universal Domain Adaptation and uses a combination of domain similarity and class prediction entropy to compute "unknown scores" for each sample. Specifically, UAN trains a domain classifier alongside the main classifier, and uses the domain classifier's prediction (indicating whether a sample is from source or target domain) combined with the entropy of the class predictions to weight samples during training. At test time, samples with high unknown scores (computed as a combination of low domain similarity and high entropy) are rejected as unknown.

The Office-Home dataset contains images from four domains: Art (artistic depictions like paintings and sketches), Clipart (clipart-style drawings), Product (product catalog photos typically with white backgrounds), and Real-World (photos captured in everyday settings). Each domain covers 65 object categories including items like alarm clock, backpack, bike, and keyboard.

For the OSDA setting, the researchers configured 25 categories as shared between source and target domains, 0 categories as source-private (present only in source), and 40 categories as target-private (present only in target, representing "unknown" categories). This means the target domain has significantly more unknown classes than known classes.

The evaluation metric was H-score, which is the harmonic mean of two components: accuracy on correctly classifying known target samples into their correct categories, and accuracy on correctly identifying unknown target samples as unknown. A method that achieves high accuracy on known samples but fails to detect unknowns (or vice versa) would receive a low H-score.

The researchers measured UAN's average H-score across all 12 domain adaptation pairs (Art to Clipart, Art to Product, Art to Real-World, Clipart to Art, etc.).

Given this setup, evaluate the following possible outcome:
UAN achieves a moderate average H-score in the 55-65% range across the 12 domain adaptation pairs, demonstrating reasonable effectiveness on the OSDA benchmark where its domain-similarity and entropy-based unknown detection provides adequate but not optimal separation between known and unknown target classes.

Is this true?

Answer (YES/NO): NO